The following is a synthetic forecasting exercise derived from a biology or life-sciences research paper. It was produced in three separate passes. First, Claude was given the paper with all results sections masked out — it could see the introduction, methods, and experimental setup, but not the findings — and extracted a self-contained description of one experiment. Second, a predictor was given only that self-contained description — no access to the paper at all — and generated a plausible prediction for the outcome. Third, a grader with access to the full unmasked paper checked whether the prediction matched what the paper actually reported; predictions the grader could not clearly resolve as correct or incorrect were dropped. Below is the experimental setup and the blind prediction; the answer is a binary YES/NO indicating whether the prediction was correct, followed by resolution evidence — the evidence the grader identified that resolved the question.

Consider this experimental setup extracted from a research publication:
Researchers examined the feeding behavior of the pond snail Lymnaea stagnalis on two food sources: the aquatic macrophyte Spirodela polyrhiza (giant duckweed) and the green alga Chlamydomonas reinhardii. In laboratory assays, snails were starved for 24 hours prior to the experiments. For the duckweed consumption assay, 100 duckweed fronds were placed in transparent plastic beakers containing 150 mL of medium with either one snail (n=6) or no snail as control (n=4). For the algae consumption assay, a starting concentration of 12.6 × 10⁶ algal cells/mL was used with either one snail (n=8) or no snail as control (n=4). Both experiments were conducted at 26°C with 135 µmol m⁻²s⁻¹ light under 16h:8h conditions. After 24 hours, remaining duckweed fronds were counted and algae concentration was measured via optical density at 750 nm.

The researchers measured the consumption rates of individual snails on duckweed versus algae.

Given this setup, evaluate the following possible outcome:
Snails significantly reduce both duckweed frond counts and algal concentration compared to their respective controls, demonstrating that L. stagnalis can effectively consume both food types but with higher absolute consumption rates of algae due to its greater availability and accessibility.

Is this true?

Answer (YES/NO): YES